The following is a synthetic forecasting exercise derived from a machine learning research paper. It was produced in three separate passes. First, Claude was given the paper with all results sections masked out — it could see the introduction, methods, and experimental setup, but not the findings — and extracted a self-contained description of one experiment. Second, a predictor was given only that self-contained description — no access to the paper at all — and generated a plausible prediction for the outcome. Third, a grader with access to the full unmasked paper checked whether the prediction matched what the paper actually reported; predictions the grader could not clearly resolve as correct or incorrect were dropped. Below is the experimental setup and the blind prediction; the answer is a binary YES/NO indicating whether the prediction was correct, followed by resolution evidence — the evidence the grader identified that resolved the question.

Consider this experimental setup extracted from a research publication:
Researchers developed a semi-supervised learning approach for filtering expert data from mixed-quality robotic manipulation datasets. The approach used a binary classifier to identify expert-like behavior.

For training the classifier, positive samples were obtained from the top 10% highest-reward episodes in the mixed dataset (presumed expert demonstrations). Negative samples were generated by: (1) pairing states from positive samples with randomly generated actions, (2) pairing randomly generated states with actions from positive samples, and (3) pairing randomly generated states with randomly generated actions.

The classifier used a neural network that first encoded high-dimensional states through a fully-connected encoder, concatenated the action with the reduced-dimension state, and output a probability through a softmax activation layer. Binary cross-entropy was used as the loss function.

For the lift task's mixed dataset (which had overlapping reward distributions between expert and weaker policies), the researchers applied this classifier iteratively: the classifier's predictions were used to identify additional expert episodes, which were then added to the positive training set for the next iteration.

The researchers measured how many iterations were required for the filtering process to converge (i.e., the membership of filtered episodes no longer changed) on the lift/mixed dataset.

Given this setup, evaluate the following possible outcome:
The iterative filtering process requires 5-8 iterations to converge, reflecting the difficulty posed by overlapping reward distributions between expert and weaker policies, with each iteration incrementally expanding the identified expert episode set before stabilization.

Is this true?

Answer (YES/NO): NO